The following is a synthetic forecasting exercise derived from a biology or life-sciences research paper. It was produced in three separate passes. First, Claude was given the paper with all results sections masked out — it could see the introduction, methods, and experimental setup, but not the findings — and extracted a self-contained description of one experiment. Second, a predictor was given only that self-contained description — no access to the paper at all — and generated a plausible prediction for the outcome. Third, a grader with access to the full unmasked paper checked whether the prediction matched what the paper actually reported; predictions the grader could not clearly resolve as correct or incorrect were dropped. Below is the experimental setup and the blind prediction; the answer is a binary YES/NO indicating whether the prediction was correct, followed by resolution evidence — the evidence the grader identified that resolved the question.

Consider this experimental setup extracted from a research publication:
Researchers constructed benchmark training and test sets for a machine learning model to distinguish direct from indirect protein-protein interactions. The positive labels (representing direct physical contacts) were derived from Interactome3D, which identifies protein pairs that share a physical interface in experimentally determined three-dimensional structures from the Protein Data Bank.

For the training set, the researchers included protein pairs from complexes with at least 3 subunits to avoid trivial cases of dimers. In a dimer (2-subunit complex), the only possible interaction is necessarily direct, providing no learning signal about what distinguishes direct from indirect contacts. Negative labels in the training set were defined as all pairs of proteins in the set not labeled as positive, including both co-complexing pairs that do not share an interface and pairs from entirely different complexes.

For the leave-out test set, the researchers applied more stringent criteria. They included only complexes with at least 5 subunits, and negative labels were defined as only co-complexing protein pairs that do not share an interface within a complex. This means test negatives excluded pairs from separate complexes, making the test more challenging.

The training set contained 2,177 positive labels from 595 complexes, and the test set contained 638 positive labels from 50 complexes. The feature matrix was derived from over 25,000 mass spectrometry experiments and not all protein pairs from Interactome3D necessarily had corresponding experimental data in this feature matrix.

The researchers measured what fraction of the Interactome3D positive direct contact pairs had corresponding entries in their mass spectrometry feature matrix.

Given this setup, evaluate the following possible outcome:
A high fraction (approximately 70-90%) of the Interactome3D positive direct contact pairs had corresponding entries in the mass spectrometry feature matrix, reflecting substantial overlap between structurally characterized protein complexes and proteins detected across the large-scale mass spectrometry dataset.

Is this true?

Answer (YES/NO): YES